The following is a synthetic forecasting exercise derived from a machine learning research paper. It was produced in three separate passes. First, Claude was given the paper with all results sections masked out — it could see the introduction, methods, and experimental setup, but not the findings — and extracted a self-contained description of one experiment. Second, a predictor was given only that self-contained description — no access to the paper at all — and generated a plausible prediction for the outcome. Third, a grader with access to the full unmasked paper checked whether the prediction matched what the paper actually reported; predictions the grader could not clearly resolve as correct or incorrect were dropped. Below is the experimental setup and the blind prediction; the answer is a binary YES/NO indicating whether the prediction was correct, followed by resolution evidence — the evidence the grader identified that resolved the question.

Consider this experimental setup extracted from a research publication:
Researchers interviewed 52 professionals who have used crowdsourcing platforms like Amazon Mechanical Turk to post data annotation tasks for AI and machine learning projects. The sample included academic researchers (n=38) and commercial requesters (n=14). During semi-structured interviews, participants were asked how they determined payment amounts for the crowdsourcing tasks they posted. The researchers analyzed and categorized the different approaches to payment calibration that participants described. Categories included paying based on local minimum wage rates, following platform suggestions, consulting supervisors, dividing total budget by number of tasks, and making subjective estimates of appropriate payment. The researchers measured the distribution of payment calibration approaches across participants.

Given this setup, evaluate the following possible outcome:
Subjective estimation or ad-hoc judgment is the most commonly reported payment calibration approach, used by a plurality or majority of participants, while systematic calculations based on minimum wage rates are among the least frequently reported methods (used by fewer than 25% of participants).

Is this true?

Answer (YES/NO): NO